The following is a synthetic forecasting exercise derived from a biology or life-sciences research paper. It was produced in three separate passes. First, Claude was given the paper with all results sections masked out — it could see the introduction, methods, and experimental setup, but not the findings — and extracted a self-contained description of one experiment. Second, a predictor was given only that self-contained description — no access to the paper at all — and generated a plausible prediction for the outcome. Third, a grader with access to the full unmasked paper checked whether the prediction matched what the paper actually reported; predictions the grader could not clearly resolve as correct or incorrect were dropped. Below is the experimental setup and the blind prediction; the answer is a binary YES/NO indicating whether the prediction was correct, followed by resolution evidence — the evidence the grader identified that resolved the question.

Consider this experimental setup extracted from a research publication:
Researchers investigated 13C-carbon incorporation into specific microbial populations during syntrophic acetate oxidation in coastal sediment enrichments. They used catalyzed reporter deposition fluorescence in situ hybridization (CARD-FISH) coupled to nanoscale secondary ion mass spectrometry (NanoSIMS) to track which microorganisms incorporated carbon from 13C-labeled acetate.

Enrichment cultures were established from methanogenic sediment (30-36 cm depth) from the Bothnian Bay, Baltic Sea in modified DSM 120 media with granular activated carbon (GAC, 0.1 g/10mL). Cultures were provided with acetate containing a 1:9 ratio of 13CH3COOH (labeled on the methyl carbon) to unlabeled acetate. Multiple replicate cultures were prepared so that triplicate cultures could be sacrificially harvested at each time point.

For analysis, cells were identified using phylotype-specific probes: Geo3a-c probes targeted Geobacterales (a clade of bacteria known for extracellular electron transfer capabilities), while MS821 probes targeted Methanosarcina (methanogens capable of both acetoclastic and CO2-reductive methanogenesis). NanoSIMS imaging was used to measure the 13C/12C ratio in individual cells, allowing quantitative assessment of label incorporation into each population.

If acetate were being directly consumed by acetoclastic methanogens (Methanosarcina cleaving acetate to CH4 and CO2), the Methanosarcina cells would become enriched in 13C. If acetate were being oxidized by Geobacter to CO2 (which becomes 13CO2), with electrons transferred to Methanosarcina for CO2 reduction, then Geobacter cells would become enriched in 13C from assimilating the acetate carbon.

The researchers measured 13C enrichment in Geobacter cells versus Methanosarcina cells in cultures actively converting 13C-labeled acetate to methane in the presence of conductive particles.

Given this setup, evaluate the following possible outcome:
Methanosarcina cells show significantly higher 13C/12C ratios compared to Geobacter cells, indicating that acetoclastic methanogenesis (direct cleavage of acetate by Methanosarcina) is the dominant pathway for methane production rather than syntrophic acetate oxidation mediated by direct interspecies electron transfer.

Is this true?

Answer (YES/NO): NO